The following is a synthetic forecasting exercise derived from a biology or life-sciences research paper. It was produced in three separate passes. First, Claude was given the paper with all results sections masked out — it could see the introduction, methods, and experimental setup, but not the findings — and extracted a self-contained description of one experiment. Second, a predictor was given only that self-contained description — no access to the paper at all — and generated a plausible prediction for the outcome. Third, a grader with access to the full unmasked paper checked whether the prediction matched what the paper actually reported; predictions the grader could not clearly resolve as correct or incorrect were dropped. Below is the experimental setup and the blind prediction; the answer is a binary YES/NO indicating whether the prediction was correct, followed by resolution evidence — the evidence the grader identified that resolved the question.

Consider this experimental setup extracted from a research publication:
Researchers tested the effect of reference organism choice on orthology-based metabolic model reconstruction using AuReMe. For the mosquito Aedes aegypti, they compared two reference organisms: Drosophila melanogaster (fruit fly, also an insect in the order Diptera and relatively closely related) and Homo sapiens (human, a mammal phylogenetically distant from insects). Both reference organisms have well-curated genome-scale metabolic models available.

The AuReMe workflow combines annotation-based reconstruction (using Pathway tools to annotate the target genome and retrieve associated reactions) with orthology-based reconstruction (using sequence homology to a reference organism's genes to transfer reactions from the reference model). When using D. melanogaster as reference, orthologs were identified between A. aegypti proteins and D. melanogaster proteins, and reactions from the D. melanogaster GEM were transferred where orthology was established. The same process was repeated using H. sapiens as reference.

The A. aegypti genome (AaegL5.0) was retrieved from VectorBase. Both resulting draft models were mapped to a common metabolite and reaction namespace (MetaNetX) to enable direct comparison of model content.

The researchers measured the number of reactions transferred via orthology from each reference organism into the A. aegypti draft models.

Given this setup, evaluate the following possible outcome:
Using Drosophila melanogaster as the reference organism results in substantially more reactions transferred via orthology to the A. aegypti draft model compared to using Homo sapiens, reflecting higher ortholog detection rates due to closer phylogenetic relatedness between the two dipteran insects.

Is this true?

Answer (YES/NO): NO